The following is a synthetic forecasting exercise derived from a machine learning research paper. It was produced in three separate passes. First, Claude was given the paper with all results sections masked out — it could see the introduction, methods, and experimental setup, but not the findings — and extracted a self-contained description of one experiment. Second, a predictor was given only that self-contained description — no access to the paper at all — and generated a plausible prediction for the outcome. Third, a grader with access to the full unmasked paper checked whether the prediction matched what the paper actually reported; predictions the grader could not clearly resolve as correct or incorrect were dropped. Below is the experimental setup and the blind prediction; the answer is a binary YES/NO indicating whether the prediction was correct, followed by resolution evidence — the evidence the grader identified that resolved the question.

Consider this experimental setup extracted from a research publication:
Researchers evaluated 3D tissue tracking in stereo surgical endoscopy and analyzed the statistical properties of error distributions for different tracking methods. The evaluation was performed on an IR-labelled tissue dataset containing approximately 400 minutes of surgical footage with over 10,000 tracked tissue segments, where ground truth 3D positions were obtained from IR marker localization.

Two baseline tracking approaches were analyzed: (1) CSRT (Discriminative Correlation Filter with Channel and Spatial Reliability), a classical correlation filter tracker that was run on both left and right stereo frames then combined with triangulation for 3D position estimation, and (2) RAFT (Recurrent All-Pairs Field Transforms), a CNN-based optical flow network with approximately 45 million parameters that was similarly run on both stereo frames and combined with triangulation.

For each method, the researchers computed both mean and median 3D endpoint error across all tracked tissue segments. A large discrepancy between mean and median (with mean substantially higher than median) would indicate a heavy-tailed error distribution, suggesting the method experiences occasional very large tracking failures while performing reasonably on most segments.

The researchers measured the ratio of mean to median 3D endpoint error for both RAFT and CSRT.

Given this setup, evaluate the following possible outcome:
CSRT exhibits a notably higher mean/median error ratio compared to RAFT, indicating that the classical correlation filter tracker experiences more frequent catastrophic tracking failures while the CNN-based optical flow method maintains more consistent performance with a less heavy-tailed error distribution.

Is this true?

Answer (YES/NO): YES